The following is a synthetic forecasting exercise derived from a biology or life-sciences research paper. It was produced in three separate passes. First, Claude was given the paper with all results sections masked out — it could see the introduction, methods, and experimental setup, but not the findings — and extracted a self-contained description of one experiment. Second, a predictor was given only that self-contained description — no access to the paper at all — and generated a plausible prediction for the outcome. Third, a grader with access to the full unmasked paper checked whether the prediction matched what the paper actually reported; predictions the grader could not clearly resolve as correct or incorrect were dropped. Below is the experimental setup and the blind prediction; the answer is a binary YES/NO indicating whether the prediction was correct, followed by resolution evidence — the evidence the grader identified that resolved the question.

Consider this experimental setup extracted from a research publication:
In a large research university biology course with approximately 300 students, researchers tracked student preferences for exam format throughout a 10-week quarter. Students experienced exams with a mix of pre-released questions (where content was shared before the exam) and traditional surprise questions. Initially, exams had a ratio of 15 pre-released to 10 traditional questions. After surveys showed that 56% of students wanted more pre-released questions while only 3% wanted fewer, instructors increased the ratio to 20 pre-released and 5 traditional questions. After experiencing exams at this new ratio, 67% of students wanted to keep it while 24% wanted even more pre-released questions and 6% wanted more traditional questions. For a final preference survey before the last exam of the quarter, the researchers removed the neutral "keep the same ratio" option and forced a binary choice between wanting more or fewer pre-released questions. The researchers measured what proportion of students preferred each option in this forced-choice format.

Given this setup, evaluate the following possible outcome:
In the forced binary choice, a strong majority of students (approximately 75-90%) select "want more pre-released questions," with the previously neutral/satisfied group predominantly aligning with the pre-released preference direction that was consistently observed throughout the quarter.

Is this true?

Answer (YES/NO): YES